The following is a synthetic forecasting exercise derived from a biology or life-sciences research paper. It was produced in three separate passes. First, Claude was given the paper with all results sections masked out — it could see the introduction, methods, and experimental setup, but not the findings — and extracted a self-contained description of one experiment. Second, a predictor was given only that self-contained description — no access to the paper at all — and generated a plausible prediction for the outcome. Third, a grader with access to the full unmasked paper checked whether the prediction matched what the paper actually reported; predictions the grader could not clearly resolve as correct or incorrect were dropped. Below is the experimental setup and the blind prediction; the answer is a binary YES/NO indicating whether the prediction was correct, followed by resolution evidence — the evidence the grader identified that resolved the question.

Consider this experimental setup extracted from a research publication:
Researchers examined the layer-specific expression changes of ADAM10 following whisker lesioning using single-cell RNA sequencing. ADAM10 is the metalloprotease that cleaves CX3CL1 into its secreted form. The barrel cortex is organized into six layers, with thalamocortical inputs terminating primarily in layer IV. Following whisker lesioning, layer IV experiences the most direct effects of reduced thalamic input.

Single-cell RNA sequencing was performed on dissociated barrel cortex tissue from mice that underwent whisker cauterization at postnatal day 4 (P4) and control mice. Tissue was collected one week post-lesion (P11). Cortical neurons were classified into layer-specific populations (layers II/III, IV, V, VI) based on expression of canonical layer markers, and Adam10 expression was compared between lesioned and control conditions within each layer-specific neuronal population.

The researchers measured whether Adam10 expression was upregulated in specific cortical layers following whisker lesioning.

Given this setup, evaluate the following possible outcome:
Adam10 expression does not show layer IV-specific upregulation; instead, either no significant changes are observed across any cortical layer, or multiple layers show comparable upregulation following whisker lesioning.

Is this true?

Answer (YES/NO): NO